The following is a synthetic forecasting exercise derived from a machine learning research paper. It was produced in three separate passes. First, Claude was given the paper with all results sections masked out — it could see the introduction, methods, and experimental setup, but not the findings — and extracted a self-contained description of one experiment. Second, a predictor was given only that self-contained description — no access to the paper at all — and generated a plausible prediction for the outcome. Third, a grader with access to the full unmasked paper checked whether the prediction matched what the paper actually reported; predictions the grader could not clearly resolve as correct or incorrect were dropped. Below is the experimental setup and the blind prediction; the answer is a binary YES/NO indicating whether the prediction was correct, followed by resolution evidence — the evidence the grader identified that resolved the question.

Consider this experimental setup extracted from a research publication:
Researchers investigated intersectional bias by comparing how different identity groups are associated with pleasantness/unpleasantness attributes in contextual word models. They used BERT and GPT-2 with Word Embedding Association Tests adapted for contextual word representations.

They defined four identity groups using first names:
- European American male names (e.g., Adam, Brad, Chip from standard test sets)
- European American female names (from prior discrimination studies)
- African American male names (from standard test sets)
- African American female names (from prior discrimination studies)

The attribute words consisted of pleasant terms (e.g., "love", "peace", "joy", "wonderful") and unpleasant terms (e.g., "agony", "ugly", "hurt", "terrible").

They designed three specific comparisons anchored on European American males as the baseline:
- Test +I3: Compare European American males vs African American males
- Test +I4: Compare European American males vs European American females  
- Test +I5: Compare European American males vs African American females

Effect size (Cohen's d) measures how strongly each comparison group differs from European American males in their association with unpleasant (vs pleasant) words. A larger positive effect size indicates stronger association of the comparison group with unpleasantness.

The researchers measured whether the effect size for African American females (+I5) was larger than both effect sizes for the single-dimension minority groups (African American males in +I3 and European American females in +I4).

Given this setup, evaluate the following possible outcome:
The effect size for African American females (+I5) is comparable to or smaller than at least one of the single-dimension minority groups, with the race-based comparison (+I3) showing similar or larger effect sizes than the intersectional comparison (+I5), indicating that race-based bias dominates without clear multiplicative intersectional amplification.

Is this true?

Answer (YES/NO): NO